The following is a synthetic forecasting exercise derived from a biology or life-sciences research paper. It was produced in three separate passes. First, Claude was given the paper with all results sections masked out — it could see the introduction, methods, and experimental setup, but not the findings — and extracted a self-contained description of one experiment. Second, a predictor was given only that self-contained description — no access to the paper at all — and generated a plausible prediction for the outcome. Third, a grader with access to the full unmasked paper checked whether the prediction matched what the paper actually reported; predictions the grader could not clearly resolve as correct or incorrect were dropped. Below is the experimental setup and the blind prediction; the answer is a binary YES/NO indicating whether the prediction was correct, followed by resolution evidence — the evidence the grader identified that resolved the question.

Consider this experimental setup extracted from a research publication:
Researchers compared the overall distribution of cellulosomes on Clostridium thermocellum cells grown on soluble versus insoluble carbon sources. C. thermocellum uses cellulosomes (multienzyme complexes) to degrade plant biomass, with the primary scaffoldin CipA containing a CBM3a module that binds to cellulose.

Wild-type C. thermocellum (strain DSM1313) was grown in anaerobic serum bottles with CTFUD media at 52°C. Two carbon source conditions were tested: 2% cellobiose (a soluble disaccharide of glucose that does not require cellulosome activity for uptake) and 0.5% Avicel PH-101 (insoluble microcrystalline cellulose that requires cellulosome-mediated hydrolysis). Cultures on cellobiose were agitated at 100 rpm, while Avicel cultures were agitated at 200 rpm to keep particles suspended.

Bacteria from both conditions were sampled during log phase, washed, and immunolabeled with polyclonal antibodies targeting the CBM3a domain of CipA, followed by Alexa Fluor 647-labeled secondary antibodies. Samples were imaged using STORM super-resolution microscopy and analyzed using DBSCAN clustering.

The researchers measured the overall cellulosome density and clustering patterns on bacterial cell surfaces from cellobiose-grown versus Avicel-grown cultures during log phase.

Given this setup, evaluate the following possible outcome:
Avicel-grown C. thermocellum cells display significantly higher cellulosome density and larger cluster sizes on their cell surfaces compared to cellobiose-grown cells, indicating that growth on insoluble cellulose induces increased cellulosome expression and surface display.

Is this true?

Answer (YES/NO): NO